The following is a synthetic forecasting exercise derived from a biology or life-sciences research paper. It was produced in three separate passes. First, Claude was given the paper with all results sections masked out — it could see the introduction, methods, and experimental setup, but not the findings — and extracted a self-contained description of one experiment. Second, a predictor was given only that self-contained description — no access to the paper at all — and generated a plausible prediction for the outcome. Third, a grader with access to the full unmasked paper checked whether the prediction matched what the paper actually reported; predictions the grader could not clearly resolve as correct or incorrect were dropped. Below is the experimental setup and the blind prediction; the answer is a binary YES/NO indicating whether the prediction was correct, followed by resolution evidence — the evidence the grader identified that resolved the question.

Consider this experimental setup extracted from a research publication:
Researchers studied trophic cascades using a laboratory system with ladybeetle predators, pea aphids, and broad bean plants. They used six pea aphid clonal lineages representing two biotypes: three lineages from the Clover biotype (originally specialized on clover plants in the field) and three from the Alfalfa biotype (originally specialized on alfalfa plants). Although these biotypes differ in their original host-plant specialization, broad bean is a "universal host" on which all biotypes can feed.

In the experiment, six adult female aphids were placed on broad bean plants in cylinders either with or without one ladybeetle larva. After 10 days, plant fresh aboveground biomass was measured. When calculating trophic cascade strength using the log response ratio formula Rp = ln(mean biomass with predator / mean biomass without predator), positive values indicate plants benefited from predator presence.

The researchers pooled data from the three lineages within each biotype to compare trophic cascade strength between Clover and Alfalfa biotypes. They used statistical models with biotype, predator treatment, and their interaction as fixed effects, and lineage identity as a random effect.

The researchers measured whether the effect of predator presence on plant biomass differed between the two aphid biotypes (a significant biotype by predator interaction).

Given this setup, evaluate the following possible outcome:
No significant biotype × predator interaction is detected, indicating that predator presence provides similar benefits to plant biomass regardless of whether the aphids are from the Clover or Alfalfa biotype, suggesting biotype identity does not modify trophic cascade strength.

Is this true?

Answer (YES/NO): NO